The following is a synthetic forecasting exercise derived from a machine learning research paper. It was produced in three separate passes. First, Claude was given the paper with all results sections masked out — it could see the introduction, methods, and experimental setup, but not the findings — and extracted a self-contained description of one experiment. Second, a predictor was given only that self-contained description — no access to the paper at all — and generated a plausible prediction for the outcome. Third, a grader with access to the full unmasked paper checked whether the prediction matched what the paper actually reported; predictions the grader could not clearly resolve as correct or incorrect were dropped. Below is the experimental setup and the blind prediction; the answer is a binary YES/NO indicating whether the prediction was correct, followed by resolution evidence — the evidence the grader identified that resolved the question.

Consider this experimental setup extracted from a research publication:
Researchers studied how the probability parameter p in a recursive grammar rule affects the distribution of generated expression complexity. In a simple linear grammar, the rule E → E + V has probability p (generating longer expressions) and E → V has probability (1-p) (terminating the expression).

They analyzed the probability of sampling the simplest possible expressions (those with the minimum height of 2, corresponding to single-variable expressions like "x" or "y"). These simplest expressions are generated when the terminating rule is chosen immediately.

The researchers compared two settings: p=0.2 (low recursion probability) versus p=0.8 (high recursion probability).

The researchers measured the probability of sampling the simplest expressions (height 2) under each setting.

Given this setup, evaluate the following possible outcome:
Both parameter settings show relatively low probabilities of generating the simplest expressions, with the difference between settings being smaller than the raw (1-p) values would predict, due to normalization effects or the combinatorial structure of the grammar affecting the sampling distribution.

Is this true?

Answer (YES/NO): NO